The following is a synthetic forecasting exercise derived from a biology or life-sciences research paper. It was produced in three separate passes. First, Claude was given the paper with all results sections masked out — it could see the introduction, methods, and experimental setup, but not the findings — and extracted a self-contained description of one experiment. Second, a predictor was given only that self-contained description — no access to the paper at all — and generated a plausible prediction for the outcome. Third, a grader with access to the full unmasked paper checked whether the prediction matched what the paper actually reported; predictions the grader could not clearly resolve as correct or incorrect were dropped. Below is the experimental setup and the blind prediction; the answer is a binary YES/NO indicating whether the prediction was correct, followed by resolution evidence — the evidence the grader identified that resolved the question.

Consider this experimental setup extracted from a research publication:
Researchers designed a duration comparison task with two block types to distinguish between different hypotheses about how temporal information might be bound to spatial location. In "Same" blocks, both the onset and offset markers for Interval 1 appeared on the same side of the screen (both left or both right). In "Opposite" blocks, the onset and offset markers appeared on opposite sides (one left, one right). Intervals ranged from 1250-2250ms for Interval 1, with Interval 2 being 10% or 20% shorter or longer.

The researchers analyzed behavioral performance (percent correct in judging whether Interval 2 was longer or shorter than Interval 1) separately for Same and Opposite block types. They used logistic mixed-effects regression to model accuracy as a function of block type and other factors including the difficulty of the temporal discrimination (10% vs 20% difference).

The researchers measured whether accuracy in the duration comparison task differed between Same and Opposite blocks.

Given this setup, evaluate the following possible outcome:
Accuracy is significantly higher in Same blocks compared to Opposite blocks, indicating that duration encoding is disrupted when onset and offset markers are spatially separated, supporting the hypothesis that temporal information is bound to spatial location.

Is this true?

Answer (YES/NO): NO